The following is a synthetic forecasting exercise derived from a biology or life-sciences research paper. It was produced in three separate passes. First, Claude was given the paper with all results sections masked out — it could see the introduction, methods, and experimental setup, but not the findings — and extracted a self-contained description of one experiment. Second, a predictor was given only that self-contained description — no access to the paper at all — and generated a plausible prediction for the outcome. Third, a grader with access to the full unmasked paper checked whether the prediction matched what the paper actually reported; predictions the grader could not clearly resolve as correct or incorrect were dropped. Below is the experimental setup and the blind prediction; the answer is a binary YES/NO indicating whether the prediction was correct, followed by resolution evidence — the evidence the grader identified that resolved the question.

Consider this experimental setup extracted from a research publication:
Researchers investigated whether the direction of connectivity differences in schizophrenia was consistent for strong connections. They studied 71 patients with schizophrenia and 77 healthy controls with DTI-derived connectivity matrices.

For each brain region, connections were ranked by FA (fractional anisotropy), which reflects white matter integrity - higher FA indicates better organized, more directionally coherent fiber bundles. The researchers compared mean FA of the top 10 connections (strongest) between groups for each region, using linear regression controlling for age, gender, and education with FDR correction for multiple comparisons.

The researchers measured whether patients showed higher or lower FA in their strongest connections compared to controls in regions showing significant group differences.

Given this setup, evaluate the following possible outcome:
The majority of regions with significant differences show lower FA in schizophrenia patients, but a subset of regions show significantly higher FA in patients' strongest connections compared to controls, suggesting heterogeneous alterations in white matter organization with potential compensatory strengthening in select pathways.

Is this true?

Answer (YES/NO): NO